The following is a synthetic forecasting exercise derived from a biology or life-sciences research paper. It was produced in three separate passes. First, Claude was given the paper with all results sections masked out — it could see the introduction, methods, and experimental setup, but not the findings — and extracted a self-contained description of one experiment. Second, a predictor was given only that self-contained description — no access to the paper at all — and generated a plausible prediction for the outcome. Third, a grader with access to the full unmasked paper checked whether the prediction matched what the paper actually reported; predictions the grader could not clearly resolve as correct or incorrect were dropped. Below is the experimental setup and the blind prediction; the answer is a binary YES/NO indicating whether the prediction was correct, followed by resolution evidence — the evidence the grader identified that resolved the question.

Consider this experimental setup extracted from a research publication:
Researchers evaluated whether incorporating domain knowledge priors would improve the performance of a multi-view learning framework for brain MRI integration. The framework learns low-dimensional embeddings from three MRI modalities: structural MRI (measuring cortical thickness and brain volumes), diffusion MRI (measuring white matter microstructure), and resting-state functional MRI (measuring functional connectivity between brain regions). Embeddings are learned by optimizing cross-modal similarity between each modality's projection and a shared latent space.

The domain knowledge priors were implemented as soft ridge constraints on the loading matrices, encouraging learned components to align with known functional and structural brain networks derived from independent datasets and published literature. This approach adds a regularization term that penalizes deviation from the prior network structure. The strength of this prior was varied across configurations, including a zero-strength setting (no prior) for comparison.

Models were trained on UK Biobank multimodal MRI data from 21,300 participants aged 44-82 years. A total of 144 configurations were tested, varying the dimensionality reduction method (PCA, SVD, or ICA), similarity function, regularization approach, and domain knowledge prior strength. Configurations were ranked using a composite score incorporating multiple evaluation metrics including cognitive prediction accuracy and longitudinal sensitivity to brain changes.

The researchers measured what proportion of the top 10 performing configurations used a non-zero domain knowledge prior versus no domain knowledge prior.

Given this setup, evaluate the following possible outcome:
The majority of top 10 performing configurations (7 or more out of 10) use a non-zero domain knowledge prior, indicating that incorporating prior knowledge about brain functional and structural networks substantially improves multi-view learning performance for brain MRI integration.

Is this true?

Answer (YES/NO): NO